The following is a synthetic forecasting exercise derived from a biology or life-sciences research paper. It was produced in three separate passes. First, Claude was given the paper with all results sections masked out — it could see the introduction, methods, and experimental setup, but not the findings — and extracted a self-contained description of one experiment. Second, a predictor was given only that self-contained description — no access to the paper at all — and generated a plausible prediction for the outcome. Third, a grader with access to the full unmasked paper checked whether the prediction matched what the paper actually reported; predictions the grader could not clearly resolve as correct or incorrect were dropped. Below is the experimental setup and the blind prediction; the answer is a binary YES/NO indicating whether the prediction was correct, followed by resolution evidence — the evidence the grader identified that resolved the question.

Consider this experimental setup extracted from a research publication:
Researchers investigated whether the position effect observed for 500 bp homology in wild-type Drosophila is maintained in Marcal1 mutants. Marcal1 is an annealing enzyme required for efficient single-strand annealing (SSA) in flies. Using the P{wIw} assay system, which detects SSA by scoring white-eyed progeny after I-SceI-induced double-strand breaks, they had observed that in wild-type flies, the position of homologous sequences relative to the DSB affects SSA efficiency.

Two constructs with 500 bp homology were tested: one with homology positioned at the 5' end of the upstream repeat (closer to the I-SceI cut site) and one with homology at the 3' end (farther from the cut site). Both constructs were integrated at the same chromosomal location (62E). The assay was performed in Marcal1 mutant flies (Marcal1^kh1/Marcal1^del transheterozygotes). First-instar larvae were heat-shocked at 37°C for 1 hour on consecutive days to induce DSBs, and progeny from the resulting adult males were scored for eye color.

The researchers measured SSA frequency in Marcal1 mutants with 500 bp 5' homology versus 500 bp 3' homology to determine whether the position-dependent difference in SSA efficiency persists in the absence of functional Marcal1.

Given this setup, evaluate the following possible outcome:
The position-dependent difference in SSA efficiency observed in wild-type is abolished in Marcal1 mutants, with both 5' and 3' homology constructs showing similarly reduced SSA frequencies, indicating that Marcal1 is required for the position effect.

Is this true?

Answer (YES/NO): YES